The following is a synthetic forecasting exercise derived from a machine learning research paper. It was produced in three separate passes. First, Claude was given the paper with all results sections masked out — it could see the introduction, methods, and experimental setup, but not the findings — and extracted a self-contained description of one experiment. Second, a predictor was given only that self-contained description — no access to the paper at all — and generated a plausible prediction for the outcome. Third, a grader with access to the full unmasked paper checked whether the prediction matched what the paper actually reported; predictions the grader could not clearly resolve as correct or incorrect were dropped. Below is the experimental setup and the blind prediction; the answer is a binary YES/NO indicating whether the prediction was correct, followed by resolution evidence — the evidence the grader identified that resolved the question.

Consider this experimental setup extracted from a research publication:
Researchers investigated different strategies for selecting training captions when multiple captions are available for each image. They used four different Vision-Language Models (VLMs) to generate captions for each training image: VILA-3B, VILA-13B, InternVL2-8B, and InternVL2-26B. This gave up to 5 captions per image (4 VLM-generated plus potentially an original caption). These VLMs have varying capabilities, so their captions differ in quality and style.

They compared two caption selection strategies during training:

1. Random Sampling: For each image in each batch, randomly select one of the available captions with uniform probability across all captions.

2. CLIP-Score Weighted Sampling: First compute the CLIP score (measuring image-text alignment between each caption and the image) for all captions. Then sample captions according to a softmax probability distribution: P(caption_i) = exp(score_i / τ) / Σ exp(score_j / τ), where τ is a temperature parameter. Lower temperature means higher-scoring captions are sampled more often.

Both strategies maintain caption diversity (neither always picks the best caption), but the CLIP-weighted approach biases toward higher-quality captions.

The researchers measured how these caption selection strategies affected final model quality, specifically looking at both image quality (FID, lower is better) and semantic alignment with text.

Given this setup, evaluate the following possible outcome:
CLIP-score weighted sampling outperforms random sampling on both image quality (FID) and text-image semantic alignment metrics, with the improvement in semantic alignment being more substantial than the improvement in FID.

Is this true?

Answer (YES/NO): NO